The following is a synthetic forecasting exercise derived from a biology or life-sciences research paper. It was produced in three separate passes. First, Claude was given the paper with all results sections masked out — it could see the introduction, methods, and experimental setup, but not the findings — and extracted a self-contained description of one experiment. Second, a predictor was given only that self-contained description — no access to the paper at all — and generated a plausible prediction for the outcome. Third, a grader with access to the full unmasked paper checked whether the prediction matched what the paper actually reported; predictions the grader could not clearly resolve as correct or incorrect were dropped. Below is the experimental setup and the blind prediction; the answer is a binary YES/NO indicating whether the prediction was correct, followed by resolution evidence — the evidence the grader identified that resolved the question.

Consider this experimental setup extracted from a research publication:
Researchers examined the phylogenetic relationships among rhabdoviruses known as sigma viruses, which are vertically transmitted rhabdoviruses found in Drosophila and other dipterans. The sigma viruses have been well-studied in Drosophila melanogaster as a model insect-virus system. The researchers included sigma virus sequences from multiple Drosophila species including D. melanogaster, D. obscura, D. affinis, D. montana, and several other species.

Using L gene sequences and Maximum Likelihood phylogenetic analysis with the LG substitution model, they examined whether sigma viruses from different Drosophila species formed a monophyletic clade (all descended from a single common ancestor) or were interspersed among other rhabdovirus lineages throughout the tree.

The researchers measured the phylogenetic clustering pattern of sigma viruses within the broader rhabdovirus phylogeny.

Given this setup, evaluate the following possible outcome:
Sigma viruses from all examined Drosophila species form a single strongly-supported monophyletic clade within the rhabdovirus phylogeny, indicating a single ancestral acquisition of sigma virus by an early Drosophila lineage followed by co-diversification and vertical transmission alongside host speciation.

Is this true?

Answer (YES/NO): NO